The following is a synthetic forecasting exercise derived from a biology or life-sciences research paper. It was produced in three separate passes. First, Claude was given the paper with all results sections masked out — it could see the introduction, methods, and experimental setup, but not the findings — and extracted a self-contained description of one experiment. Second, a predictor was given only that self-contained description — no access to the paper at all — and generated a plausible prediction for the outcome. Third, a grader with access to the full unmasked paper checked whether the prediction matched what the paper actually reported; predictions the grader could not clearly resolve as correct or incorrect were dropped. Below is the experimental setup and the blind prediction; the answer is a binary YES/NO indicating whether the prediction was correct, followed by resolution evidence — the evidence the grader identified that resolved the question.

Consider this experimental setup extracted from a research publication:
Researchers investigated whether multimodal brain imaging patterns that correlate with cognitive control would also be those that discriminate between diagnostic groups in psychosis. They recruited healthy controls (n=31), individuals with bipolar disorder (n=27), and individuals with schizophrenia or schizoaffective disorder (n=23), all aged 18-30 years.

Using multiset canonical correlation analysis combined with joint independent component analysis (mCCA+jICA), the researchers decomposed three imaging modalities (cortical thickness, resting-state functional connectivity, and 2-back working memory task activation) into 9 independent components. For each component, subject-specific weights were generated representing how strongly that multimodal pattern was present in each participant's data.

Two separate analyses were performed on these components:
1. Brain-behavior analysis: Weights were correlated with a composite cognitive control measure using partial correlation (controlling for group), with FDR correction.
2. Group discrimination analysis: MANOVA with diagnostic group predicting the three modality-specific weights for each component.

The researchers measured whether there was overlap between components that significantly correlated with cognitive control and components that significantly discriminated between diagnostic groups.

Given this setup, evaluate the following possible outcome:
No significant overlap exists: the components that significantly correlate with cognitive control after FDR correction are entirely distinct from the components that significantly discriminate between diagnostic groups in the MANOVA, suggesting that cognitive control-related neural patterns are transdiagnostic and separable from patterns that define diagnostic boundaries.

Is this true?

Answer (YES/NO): NO